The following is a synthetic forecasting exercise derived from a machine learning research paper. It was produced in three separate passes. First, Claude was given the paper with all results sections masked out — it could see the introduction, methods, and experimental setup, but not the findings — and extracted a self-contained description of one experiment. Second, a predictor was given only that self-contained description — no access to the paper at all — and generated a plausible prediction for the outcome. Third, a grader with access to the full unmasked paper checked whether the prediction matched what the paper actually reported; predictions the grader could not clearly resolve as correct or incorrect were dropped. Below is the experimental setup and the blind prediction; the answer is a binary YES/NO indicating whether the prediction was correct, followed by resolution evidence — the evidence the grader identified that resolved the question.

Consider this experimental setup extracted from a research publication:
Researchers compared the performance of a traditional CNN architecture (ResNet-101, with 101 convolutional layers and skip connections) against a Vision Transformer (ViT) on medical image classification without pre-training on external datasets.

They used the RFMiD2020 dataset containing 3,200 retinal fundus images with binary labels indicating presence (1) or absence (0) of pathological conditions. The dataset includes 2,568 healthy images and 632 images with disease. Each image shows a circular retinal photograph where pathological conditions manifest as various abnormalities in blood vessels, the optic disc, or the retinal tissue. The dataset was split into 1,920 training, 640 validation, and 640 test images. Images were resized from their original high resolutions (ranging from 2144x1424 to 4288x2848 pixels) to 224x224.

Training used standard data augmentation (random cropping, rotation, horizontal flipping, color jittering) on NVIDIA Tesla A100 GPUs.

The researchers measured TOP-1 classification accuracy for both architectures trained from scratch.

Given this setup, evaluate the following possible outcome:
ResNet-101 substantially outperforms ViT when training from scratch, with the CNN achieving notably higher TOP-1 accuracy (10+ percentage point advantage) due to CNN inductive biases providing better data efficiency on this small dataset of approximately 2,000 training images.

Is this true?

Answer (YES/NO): NO